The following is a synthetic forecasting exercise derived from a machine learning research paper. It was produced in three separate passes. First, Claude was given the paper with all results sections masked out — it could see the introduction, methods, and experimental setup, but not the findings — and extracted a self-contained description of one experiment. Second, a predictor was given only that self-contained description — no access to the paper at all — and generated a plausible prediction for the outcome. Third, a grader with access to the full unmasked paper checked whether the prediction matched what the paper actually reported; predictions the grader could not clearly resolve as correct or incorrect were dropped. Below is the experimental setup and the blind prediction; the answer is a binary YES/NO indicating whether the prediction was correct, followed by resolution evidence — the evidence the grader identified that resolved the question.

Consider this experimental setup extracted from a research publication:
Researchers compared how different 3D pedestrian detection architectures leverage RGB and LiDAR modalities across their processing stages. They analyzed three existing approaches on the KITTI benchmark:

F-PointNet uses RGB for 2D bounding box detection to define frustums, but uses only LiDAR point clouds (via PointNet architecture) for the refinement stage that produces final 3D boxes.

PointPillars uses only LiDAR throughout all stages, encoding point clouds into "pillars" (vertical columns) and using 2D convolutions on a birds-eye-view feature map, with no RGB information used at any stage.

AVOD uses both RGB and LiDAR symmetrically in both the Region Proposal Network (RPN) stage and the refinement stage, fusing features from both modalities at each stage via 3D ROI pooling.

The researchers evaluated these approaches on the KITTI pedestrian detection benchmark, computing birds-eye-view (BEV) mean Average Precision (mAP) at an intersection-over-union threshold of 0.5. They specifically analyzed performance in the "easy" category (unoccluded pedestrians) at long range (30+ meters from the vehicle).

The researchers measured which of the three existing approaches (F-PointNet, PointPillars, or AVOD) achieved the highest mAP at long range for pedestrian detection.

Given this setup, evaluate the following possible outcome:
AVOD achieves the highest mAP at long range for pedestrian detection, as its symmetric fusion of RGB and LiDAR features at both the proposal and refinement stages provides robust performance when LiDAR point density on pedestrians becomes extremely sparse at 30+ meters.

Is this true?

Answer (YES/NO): YES